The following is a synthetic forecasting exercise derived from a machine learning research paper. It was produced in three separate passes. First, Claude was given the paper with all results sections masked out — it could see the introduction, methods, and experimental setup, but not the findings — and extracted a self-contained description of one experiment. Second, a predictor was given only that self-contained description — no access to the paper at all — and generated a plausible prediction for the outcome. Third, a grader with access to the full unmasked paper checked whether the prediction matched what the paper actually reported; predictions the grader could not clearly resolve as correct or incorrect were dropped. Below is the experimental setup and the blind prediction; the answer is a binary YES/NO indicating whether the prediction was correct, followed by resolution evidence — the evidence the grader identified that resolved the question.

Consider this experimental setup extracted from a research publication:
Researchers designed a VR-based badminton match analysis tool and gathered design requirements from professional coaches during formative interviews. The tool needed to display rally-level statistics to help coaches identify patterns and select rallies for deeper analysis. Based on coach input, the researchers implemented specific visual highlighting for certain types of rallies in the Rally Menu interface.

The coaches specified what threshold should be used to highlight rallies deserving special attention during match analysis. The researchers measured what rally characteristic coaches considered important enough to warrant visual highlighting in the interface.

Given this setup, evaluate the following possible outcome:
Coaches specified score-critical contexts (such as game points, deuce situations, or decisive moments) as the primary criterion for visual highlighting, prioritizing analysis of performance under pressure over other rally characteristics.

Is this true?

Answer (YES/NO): NO